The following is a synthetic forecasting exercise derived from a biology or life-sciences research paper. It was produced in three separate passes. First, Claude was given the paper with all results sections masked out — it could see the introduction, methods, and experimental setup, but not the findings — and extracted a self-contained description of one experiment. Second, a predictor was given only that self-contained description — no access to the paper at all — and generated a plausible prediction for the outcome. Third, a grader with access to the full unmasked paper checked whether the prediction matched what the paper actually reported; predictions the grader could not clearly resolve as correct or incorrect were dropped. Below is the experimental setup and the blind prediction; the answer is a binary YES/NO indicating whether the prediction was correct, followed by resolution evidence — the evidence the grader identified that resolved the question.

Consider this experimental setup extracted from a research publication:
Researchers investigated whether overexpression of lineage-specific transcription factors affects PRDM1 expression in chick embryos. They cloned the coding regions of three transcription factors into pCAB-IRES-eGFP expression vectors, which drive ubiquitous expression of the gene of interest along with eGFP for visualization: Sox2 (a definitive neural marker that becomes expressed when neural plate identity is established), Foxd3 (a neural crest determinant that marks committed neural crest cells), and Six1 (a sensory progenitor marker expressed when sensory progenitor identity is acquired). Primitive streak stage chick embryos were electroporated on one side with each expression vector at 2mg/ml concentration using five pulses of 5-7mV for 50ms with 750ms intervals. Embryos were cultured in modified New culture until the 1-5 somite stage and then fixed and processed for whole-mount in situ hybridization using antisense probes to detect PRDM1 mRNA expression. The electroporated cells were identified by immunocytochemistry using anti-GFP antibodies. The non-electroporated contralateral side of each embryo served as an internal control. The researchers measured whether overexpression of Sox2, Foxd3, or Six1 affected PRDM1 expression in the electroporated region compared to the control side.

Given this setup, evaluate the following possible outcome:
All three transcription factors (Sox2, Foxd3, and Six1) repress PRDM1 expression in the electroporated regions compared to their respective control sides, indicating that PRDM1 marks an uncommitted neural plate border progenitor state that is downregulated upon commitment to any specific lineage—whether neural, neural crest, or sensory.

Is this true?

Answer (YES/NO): YES